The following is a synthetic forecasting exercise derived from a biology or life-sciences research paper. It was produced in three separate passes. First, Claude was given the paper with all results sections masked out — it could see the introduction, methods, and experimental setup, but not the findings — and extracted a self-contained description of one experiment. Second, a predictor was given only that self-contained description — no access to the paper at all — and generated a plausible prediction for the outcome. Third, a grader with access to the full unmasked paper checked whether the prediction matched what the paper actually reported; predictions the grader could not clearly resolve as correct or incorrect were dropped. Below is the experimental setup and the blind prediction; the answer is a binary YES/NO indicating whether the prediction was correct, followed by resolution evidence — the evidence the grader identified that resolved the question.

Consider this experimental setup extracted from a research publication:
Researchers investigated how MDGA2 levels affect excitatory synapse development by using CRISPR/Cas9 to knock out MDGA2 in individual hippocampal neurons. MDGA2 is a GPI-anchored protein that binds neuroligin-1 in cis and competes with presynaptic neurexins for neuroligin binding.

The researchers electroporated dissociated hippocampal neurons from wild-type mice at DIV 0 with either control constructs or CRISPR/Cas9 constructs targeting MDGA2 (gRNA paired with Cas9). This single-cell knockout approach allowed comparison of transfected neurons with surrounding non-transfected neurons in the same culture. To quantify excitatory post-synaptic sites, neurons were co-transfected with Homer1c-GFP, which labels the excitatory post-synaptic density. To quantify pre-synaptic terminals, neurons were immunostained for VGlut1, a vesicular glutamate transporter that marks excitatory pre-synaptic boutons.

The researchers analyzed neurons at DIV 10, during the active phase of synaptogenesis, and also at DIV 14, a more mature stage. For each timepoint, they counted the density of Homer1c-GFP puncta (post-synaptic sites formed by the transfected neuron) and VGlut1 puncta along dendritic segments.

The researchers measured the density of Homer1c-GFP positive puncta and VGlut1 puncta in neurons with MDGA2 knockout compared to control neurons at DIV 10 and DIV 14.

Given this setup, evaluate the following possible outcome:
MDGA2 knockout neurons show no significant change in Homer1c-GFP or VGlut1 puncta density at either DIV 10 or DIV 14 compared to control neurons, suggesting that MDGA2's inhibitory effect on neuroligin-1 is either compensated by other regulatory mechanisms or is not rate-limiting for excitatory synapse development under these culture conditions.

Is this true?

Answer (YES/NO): NO